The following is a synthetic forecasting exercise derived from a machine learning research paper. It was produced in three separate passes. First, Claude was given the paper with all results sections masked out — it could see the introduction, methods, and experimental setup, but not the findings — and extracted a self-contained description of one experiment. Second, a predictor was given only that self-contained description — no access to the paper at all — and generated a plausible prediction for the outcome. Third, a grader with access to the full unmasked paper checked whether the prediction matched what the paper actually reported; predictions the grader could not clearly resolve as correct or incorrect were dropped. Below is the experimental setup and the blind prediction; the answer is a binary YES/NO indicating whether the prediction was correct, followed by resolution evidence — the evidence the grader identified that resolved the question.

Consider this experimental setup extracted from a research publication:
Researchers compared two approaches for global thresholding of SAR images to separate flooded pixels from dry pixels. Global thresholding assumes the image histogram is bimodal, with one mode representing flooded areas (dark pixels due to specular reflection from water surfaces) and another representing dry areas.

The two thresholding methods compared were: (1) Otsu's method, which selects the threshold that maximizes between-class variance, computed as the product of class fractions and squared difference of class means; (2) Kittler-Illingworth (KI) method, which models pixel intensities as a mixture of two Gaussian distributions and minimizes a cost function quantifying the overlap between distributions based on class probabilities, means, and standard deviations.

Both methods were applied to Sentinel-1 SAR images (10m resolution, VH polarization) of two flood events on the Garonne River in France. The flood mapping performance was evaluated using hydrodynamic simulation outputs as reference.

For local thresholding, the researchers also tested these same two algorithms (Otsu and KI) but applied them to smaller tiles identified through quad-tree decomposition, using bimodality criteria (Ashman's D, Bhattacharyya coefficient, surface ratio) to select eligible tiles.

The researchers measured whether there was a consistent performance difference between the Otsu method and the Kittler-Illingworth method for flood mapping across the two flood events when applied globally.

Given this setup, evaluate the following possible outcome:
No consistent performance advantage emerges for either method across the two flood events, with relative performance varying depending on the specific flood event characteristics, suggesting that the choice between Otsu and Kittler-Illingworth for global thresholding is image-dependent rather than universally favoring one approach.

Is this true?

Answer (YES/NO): NO